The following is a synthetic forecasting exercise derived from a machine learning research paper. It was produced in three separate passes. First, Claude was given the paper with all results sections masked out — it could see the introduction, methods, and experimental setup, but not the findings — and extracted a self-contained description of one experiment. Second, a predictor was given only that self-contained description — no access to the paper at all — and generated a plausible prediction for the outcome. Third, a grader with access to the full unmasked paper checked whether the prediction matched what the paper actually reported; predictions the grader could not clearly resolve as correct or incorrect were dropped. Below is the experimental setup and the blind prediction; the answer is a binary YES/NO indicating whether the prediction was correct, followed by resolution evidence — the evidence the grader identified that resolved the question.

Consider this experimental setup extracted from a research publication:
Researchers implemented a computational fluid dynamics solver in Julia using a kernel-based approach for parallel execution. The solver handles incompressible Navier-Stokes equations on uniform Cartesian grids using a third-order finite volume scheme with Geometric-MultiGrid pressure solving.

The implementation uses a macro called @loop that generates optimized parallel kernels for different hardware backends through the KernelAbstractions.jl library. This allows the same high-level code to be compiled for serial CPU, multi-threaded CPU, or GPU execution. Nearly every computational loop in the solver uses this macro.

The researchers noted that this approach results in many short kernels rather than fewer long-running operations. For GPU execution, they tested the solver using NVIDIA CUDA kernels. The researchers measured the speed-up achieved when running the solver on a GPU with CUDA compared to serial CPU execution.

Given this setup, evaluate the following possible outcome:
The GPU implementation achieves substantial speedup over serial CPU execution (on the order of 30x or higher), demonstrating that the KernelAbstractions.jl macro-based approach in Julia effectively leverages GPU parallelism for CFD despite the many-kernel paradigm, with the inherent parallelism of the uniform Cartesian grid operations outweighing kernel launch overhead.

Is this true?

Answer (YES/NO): YES